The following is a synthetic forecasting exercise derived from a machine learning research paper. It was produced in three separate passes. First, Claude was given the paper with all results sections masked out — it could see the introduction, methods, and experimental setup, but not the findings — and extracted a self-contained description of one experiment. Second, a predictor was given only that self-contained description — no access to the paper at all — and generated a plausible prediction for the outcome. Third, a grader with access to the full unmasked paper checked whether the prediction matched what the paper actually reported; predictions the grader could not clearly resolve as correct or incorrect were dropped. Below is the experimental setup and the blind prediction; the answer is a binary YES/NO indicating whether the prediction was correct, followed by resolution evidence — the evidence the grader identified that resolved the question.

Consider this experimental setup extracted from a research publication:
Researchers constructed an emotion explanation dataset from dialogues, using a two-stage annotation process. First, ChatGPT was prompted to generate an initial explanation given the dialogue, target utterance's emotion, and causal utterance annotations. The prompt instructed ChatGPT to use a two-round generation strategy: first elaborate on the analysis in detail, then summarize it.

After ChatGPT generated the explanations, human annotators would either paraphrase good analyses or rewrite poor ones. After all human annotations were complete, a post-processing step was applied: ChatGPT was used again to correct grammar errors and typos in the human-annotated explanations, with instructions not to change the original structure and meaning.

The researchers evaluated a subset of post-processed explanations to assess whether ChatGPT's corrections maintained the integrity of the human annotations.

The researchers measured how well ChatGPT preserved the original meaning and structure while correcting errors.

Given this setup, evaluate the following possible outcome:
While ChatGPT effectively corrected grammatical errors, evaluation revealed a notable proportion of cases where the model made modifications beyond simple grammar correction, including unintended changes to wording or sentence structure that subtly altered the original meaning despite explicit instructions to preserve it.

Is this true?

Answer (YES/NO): NO